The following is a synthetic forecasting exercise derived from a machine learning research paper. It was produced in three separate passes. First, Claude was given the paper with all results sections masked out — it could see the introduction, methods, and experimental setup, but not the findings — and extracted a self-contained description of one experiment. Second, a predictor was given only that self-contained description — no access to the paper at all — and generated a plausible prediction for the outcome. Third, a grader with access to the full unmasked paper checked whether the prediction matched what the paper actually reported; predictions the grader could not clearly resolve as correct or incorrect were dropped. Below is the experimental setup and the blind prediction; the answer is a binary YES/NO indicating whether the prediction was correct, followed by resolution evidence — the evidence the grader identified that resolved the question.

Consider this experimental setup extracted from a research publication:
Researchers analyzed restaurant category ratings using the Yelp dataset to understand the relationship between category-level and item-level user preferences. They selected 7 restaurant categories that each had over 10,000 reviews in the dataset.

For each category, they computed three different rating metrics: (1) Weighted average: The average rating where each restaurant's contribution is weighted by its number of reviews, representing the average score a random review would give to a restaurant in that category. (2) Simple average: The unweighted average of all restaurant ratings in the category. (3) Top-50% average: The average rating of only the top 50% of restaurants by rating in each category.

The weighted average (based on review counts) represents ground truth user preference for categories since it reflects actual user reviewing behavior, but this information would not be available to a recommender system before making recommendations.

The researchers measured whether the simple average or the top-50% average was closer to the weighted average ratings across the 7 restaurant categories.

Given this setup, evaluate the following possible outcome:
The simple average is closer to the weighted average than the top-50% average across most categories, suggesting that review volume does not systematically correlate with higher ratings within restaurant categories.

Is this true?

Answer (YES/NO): NO